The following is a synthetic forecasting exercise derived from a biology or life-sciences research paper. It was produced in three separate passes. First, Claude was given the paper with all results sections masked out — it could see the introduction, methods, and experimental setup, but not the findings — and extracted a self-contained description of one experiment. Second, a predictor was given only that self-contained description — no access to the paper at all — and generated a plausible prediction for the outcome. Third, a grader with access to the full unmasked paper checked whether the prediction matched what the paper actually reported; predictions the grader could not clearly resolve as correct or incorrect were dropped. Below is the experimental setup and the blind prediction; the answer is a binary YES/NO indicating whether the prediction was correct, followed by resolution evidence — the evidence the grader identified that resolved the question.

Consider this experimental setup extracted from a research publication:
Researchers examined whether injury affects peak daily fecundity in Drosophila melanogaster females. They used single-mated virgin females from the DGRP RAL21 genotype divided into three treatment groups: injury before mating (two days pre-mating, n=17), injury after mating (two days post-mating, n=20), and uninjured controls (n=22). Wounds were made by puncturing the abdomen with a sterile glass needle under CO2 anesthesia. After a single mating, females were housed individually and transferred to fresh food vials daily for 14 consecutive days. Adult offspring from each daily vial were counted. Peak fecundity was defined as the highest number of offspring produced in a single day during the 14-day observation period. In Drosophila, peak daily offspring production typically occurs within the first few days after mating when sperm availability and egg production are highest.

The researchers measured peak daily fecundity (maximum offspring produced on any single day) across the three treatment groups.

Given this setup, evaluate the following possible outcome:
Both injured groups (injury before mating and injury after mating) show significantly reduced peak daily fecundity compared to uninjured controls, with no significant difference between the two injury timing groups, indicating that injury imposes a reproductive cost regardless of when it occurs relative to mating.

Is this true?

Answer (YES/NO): NO